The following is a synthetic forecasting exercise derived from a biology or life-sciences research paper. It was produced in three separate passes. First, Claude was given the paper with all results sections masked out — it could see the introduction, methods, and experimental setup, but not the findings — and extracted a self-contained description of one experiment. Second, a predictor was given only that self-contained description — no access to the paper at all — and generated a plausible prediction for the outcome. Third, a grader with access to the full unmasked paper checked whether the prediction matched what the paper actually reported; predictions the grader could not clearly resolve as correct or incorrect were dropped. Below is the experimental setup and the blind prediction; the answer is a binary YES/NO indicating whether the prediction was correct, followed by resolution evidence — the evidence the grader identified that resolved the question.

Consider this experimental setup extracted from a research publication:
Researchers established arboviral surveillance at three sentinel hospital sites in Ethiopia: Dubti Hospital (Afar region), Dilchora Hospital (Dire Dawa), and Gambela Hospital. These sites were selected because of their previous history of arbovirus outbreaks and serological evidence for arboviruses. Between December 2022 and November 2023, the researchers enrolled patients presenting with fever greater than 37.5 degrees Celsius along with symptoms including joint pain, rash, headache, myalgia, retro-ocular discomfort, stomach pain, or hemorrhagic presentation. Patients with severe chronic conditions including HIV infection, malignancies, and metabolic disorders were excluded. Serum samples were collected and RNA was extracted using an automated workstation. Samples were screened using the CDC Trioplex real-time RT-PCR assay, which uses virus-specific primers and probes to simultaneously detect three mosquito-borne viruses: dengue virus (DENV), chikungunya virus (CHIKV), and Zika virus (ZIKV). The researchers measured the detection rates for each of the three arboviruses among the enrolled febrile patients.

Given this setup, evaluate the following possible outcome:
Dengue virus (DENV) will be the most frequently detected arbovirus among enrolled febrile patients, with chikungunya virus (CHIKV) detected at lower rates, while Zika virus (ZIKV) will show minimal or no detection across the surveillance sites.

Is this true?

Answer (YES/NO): NO